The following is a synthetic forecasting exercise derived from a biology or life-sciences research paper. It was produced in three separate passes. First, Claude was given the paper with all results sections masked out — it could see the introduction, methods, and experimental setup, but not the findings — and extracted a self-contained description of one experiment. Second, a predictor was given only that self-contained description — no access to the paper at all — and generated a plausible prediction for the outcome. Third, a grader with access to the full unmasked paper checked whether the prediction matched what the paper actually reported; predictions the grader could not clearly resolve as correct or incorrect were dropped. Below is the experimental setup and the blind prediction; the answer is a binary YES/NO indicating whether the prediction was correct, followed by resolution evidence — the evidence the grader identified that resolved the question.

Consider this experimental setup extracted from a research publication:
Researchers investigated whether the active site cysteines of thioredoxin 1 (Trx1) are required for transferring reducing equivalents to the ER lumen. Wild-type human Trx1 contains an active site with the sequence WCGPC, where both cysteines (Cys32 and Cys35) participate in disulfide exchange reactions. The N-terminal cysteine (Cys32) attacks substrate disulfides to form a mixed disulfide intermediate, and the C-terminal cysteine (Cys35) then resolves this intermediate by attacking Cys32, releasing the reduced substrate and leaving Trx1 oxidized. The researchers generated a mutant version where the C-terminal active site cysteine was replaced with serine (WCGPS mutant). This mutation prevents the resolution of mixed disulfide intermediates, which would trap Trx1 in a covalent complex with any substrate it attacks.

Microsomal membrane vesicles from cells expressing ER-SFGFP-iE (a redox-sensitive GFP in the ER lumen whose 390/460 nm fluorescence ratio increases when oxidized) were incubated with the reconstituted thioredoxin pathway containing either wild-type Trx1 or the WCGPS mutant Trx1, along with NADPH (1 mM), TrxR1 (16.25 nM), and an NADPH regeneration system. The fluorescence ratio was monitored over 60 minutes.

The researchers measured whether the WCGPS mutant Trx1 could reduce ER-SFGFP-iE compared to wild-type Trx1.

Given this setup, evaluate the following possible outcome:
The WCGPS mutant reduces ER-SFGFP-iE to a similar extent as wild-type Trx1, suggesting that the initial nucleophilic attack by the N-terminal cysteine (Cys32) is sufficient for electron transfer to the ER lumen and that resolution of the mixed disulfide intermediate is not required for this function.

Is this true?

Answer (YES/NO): NO